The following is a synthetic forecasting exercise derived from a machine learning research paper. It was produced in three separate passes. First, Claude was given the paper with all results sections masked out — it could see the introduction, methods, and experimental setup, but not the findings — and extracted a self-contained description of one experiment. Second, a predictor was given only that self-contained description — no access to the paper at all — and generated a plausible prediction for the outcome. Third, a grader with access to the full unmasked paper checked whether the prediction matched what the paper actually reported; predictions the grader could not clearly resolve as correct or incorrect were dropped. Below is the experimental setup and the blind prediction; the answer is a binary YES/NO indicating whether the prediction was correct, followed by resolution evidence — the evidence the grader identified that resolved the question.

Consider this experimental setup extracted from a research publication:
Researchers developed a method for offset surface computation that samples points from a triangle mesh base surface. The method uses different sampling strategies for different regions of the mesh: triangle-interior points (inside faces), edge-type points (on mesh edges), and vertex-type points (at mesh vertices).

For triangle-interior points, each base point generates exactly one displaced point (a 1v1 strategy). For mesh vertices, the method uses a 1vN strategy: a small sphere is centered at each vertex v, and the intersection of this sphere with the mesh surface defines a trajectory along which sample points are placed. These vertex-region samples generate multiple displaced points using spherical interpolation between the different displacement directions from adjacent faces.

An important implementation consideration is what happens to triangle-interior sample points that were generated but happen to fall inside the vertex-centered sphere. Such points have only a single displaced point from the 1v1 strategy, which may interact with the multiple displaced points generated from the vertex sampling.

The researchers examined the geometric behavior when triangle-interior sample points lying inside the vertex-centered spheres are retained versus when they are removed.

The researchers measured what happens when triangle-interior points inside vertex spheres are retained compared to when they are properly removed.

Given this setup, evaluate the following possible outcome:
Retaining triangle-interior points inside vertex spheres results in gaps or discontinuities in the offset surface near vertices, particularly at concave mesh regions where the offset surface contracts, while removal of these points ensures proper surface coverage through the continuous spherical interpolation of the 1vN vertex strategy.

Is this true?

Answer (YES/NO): NO